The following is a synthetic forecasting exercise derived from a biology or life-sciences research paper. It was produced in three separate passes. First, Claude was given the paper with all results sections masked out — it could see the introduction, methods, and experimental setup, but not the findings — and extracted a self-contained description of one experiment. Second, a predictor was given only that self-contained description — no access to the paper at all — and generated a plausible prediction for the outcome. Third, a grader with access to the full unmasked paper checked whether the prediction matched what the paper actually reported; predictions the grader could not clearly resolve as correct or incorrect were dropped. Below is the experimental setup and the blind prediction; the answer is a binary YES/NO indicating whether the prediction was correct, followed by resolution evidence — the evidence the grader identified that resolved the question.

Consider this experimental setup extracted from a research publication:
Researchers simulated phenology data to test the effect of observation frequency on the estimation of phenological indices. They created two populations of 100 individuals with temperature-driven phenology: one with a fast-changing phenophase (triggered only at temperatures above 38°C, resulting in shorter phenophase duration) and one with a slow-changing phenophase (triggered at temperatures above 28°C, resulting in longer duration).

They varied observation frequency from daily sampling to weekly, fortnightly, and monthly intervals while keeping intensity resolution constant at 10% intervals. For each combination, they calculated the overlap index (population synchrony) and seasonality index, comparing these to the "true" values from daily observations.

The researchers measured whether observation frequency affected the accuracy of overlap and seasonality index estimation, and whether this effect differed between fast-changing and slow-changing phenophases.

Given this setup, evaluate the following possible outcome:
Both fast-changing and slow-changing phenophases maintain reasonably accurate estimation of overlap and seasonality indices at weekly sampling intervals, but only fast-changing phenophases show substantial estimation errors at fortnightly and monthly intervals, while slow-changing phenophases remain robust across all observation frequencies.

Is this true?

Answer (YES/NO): NO